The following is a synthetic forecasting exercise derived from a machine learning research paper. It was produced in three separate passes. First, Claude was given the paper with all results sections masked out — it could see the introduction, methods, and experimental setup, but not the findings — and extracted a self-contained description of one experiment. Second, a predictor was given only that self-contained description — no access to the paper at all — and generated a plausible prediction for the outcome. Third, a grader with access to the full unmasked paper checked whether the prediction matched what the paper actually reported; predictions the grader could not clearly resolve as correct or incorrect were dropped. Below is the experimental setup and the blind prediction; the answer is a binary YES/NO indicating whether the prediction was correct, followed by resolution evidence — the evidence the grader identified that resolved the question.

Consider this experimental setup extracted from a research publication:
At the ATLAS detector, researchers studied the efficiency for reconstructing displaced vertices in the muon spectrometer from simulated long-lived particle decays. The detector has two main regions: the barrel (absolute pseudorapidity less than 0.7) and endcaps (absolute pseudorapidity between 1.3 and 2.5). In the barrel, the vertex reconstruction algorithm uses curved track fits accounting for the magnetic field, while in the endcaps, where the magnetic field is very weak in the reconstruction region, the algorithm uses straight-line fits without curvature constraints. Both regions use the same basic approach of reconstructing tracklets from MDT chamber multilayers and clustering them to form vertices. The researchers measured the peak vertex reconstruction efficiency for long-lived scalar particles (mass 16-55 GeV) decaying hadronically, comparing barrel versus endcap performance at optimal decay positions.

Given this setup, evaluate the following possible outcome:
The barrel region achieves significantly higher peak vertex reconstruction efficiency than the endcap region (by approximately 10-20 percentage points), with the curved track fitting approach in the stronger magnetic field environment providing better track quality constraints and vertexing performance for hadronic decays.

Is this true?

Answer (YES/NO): NO